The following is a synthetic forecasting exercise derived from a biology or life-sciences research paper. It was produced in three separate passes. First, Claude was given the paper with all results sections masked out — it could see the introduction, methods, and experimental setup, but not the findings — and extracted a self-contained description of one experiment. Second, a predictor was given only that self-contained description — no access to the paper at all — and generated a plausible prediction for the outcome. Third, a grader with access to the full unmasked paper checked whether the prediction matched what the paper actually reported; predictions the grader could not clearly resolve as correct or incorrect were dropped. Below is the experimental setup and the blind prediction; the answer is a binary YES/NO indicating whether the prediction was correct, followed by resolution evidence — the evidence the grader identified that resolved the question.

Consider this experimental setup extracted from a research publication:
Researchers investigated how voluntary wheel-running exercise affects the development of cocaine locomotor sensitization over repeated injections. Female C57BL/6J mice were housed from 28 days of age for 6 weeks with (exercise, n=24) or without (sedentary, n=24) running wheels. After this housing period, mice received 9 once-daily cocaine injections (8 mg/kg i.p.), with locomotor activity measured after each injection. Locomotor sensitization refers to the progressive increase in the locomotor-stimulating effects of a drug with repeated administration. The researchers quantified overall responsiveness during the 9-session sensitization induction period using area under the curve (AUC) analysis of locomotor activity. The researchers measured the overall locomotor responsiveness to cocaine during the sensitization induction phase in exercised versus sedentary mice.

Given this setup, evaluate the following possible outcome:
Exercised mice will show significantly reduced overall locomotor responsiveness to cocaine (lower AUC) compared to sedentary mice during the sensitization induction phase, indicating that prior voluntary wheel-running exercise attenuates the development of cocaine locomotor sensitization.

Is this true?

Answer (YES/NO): YES